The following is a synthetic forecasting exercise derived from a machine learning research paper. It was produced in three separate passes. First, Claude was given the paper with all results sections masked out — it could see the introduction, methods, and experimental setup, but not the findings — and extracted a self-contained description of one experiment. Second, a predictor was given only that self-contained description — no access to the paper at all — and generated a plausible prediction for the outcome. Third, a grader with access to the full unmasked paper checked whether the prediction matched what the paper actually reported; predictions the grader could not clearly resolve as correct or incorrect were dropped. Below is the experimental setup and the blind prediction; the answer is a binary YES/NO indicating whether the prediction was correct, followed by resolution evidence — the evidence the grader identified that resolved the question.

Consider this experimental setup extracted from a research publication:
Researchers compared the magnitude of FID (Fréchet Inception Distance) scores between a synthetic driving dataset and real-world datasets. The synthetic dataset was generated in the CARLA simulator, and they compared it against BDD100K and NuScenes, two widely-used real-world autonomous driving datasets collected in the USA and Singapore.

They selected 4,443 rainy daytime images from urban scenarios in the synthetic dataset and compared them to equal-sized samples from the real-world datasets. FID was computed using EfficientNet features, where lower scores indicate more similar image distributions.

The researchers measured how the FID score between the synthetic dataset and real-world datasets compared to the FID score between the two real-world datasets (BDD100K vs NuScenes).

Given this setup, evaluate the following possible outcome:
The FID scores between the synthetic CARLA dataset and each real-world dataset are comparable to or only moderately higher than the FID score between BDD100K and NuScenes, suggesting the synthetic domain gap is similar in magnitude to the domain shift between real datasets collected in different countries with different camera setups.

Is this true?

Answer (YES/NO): NO